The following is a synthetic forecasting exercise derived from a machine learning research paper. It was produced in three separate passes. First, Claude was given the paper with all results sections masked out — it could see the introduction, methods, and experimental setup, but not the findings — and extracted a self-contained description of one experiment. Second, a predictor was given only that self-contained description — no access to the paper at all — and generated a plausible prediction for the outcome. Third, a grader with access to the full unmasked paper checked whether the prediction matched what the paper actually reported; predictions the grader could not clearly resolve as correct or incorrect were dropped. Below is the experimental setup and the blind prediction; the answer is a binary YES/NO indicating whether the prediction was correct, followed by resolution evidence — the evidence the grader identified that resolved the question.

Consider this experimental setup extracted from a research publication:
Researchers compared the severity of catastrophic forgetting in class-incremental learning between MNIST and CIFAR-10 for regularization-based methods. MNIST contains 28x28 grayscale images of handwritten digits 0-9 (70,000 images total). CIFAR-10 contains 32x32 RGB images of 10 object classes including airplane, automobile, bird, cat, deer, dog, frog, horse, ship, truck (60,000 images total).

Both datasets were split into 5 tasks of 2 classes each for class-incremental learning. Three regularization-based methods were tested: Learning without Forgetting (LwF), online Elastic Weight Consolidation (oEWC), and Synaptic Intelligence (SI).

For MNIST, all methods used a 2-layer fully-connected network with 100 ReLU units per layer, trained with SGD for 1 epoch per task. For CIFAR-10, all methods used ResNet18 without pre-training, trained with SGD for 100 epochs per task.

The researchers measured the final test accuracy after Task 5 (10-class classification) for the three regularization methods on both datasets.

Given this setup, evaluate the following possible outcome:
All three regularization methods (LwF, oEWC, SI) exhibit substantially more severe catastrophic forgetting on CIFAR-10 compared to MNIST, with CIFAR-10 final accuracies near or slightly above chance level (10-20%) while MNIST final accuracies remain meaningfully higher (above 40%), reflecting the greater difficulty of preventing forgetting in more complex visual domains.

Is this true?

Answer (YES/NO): NO